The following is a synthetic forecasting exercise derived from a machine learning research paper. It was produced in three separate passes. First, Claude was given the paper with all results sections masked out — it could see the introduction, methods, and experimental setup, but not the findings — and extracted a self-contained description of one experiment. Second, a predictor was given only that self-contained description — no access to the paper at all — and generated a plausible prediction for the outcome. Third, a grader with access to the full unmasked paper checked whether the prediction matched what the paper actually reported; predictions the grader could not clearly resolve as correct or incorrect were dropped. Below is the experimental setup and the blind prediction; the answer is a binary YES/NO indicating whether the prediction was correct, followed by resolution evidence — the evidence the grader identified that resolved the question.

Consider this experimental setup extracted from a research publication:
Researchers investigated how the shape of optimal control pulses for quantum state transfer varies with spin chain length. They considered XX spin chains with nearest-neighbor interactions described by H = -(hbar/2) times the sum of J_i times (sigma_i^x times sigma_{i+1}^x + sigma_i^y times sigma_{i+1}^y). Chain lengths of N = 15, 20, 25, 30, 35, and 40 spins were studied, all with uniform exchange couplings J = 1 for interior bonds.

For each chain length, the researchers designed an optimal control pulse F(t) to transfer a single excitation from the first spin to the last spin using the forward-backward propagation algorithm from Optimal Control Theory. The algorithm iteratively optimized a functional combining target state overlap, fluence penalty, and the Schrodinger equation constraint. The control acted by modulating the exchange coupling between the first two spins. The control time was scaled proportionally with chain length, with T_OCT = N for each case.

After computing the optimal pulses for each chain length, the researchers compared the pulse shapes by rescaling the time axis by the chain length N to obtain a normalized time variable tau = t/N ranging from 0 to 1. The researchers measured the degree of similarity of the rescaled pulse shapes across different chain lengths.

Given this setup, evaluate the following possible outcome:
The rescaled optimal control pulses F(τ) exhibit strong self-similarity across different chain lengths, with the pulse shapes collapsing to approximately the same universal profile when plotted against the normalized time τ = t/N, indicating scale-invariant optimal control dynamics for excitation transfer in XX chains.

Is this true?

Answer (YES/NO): YES